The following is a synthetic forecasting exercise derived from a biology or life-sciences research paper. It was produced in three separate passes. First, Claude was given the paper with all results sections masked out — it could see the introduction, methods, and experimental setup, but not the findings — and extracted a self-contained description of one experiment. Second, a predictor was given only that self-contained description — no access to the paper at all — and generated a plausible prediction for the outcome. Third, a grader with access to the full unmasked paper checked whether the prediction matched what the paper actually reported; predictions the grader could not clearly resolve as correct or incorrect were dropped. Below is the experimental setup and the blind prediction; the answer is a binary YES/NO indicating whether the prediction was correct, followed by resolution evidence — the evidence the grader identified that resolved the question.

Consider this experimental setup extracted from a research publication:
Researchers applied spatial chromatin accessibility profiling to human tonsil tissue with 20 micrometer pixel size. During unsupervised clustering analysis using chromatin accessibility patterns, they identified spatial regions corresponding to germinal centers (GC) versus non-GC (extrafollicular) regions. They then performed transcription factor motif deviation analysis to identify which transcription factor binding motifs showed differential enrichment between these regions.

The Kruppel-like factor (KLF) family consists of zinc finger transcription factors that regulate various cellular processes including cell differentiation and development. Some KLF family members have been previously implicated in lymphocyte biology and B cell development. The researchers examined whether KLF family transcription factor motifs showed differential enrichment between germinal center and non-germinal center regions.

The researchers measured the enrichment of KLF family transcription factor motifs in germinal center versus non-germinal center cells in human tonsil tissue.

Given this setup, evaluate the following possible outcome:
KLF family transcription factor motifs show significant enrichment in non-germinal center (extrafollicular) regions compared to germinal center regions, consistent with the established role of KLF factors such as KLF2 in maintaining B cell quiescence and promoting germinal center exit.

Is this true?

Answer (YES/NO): YES